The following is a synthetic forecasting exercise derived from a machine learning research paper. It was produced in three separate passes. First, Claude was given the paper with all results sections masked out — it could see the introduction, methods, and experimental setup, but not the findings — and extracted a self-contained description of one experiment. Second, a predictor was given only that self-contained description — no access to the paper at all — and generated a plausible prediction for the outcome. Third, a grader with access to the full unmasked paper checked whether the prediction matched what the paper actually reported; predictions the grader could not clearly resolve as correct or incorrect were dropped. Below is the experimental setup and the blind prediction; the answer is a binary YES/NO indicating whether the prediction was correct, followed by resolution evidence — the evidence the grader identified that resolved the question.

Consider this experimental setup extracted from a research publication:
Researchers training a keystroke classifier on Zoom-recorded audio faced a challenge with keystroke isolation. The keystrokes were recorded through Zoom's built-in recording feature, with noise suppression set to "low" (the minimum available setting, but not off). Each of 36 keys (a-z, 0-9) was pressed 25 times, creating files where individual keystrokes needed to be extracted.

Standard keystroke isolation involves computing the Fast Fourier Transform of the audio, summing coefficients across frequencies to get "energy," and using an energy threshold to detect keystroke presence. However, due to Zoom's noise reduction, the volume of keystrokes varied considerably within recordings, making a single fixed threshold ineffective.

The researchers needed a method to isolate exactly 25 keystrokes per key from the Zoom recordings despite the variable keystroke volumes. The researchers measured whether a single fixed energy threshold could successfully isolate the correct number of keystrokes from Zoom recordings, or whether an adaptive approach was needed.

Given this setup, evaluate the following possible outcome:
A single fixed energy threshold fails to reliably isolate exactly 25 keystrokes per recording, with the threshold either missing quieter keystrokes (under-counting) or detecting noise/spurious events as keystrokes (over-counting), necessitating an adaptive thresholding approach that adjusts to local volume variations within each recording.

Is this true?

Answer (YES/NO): YES